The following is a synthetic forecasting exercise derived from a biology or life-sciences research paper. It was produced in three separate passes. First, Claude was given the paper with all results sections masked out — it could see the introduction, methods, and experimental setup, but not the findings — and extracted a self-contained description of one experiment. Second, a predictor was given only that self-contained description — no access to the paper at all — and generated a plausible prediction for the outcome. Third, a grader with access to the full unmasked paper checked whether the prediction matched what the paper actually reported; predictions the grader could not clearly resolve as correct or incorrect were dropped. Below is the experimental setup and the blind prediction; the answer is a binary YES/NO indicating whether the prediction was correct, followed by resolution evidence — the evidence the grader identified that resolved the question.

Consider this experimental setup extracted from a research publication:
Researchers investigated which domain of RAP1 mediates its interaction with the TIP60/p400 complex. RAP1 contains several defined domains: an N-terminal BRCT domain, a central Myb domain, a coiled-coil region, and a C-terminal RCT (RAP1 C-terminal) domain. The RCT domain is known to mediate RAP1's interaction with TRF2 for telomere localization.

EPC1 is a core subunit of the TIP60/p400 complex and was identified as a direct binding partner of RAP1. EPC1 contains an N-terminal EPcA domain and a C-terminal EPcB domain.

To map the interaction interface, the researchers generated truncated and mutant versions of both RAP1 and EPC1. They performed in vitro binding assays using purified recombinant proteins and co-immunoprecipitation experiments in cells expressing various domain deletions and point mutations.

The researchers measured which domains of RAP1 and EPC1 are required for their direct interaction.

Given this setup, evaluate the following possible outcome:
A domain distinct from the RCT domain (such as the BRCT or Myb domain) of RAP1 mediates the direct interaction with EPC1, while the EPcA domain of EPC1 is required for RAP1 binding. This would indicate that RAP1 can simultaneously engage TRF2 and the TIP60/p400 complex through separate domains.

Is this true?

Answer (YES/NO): NO